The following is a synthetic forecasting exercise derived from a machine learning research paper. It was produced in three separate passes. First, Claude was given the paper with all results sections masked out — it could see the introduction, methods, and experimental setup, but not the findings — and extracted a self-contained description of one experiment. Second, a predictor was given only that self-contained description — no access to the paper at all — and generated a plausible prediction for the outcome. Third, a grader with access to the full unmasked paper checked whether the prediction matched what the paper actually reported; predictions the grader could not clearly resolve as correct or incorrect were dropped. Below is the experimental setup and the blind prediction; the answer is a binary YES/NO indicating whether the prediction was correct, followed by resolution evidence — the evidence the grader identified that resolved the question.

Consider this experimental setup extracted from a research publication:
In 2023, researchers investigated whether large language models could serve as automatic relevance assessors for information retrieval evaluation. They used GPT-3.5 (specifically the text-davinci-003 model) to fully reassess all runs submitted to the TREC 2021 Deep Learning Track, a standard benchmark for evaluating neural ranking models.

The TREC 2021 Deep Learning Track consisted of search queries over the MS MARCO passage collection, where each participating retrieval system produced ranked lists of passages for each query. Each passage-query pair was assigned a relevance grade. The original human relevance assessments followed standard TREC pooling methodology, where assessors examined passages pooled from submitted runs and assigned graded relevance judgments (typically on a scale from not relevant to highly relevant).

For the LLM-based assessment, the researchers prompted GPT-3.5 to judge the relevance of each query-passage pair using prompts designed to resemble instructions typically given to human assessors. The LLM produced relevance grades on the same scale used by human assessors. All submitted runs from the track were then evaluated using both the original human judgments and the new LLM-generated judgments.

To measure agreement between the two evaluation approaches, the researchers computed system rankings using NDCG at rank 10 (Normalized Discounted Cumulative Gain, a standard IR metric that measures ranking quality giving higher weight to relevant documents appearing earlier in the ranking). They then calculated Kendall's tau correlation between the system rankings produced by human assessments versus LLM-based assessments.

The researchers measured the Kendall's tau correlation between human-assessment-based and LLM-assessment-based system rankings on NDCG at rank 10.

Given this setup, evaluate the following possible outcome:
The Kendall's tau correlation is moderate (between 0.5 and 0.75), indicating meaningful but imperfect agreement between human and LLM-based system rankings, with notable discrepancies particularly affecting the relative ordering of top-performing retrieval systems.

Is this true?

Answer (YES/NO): NO